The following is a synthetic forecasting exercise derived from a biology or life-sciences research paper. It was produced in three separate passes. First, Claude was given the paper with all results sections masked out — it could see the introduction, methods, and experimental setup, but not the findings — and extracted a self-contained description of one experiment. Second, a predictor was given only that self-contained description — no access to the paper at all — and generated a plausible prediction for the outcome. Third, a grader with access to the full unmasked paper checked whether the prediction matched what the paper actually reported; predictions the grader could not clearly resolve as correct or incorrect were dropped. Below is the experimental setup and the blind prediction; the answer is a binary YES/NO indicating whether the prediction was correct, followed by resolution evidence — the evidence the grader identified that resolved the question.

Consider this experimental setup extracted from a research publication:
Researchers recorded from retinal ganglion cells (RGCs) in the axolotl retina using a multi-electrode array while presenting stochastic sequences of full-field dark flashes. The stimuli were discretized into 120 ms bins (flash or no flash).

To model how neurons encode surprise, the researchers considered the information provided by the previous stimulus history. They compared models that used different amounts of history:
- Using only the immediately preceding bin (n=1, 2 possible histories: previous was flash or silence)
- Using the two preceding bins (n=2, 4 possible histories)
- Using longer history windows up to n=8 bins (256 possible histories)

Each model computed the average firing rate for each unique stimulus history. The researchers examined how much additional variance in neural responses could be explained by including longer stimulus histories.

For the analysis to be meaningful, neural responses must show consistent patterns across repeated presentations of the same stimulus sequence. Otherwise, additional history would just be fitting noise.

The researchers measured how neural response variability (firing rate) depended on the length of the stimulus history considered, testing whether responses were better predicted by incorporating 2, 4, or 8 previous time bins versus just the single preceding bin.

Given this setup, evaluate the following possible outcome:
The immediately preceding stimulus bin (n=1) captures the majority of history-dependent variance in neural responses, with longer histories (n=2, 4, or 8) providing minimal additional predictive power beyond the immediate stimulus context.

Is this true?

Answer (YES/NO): NO